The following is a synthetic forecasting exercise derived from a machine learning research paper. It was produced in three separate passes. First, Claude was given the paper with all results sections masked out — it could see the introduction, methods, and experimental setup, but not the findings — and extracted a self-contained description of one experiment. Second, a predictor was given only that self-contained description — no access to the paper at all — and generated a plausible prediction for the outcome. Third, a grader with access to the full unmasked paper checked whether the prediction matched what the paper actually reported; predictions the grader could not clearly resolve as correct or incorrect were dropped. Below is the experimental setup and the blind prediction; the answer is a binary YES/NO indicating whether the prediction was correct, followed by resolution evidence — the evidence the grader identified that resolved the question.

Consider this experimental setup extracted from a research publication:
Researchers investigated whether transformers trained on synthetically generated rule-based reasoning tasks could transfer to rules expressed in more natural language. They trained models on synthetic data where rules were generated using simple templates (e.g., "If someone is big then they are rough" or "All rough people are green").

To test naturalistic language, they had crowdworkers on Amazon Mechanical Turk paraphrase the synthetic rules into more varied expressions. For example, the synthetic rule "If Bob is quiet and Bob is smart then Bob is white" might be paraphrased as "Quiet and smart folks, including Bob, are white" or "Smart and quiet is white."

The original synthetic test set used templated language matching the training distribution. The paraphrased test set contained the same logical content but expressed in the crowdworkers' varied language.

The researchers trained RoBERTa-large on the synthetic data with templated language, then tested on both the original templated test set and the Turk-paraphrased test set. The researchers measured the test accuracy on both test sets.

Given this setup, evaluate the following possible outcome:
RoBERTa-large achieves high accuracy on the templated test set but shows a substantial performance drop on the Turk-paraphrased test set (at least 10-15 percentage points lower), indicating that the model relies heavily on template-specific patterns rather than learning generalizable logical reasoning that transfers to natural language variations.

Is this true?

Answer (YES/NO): YES